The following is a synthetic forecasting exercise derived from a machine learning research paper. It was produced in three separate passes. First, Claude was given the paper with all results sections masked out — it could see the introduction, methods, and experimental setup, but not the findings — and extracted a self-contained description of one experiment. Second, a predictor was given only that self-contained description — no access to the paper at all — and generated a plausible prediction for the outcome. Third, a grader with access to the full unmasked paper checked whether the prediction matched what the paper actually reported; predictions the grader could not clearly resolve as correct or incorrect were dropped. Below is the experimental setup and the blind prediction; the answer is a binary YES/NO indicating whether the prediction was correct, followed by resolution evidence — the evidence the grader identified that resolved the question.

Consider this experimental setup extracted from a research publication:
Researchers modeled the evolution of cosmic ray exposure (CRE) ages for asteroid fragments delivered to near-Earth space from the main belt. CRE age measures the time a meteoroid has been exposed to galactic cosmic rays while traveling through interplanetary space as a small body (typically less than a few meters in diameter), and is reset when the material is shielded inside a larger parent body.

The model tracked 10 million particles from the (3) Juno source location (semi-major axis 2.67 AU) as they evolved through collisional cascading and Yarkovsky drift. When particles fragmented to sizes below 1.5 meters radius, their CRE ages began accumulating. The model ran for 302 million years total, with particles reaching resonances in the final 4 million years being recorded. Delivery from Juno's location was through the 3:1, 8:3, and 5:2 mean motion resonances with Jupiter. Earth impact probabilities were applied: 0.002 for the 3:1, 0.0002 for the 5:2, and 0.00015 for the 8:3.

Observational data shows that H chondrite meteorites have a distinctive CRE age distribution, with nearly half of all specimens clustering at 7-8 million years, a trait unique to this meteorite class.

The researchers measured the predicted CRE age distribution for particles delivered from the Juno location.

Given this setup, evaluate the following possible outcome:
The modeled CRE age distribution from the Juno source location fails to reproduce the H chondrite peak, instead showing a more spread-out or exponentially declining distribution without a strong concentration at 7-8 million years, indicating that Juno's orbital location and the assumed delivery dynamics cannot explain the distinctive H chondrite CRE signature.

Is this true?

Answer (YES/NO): NO